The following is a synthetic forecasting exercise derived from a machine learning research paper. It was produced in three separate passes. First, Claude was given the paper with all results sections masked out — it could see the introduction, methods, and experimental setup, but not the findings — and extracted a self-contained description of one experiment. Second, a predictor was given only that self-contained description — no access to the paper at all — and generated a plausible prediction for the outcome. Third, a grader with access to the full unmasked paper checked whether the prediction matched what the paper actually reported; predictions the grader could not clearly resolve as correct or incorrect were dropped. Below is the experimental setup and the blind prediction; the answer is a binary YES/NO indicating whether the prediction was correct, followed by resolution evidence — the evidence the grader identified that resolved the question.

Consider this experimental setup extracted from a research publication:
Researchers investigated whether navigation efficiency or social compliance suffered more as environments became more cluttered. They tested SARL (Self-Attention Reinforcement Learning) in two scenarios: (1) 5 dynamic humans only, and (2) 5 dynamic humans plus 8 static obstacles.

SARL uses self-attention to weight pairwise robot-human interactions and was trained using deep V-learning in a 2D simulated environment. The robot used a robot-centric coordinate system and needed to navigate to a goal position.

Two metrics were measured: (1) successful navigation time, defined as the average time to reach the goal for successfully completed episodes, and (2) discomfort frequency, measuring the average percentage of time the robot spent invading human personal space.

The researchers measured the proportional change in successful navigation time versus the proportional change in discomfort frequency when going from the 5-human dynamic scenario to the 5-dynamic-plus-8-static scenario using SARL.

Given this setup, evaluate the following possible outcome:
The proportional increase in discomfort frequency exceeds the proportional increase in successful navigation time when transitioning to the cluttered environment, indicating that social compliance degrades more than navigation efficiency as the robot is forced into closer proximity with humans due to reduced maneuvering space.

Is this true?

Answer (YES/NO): YES